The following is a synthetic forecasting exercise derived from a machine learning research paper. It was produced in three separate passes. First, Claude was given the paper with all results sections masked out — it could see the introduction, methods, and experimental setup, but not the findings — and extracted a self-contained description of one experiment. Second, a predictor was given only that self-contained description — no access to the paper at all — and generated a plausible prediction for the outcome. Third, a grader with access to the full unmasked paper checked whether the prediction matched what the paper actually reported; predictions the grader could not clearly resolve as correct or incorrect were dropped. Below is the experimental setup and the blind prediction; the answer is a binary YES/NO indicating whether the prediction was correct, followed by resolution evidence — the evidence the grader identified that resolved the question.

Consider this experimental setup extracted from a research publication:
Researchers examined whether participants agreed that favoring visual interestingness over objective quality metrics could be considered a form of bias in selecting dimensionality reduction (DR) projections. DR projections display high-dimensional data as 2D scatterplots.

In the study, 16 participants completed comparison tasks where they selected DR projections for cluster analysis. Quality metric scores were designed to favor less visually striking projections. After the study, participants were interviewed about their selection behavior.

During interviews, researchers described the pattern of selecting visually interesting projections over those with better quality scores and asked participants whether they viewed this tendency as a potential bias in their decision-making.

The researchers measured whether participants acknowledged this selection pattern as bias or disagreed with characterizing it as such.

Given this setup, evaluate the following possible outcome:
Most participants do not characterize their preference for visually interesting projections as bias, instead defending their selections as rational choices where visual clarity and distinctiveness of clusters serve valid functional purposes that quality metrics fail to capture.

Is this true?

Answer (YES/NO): NO